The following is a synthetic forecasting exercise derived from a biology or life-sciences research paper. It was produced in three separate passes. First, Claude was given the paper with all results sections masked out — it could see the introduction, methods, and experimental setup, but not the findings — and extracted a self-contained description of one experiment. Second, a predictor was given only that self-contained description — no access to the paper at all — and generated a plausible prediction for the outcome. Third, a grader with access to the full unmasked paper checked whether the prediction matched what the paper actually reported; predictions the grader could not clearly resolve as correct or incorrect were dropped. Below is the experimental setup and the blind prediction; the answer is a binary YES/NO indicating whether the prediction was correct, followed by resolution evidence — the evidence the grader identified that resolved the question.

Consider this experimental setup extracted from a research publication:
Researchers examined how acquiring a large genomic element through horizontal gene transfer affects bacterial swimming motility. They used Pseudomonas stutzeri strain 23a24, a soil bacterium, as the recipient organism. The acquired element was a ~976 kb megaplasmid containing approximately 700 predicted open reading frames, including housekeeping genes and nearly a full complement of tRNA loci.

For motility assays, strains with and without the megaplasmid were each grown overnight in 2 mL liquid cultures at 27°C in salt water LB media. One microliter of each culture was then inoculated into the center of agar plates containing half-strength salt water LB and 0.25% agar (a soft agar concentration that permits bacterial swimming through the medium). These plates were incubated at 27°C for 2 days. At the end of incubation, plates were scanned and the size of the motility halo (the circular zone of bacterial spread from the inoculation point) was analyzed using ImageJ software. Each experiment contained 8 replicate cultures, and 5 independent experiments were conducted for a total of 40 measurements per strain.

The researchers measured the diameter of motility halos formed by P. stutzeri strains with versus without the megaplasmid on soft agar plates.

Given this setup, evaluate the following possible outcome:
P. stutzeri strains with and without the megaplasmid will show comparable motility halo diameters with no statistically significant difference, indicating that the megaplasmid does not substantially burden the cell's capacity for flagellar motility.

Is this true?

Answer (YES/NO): NO